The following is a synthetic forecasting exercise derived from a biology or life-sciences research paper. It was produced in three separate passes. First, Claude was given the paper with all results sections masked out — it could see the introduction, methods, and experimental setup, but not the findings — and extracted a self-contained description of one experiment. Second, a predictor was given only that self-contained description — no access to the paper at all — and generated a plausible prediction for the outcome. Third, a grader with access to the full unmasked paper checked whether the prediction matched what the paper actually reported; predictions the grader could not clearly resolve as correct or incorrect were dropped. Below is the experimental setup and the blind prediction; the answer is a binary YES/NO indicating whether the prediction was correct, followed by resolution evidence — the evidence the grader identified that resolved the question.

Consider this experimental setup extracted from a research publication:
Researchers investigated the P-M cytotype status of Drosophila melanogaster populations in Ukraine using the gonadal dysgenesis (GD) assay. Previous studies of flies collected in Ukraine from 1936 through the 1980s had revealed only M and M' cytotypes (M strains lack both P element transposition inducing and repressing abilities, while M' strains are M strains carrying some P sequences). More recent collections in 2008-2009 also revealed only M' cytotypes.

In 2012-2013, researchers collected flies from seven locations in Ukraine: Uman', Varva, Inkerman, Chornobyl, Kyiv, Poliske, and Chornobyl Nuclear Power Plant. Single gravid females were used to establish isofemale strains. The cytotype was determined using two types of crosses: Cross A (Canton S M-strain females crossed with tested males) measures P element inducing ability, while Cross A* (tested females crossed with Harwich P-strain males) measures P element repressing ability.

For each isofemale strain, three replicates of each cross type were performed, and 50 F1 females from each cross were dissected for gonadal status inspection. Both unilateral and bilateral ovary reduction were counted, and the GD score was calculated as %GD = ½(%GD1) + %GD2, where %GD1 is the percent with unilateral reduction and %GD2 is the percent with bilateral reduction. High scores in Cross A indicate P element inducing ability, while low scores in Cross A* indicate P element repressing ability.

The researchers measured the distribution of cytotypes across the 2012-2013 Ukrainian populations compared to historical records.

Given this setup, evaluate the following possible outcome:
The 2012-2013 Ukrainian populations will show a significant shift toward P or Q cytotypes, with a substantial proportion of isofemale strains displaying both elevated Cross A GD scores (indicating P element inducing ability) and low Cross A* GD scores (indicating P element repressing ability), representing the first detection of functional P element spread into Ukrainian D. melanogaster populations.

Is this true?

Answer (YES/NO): NO